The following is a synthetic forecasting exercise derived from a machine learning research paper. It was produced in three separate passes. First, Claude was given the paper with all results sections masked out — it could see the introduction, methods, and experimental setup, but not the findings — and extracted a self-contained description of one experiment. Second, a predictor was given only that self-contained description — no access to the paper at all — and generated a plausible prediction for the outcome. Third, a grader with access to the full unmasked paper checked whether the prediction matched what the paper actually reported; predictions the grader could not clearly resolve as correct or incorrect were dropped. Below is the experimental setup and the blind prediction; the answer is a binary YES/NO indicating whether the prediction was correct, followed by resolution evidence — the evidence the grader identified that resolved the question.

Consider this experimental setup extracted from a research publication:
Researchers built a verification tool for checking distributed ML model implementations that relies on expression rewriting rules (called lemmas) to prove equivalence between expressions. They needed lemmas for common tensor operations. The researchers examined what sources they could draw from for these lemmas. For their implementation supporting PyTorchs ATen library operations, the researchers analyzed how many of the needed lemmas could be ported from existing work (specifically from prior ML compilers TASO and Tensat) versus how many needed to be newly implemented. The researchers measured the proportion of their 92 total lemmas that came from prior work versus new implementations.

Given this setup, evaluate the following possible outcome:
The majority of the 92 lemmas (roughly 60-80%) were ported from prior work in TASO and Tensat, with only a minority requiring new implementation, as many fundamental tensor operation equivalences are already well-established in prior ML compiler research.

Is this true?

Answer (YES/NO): NO